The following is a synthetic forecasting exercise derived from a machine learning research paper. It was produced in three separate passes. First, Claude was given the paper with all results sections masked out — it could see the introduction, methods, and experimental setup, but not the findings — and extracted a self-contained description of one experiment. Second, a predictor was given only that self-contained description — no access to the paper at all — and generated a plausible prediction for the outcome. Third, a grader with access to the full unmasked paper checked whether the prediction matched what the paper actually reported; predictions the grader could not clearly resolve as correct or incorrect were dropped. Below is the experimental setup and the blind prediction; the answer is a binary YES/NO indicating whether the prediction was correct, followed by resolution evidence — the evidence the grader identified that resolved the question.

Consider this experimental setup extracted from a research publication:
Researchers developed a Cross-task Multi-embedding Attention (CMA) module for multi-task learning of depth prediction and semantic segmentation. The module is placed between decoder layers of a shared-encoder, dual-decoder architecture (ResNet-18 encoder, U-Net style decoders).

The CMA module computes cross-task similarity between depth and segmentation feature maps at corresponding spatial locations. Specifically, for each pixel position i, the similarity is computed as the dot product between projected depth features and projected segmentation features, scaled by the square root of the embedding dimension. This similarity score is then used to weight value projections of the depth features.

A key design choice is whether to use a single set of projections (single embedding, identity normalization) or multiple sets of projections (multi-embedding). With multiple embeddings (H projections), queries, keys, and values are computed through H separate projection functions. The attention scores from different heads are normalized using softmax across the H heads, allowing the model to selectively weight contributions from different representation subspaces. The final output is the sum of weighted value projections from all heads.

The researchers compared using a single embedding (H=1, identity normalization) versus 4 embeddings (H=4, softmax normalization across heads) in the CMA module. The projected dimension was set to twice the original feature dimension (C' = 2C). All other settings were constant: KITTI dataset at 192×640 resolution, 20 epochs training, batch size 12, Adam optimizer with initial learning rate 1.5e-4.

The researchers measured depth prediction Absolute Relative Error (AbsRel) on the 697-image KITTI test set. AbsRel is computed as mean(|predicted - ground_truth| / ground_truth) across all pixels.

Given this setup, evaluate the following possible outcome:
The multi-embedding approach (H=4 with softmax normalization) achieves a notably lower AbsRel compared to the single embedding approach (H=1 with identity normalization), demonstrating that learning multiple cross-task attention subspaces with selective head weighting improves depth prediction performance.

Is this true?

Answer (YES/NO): NO